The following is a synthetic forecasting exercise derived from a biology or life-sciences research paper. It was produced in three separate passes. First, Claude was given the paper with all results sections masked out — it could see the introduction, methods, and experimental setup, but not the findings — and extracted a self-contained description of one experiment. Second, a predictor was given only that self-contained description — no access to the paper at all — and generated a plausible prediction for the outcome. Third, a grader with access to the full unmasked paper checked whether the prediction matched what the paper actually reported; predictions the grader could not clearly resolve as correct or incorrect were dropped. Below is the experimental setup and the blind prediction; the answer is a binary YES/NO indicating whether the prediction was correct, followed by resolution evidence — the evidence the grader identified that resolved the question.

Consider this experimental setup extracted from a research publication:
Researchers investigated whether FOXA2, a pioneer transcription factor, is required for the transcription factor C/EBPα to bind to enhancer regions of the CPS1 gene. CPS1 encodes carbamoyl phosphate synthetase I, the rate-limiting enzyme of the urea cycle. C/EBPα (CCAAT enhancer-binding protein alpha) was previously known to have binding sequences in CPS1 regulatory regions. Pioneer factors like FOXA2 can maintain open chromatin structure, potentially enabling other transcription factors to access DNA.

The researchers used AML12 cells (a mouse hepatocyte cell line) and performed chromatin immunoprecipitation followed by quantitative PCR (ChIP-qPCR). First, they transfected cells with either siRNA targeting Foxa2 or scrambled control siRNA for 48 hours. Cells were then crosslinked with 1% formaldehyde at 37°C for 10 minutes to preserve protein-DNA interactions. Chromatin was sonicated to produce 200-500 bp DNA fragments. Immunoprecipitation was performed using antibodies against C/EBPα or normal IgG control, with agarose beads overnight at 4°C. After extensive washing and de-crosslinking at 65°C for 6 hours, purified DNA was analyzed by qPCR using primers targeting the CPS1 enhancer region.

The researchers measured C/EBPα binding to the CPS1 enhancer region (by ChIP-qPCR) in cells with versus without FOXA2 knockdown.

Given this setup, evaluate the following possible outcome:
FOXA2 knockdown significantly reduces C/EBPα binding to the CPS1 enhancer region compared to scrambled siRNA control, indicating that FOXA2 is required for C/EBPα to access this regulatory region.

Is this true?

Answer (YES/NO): YES